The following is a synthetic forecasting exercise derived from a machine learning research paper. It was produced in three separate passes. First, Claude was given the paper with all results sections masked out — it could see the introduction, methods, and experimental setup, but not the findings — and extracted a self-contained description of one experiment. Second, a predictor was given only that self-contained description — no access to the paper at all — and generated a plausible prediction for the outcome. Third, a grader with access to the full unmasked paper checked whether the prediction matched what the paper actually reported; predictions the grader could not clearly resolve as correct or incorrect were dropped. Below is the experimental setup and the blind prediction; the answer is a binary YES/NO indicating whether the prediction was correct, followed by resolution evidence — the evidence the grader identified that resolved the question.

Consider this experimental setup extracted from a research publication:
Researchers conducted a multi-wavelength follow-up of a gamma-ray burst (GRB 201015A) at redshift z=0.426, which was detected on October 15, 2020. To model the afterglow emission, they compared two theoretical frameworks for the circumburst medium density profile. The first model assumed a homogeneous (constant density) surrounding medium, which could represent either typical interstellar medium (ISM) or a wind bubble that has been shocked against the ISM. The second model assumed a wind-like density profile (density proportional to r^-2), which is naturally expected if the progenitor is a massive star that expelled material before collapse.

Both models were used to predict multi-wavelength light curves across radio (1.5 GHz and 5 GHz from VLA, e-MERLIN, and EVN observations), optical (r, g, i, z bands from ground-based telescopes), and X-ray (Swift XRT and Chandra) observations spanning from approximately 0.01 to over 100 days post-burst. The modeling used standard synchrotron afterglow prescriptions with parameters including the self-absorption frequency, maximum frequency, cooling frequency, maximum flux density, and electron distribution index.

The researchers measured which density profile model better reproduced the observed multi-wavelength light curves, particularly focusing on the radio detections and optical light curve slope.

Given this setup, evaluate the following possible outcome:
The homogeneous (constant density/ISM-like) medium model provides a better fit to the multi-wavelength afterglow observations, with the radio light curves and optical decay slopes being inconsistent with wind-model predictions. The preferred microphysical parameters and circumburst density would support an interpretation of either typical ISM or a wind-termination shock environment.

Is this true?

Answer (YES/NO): YES